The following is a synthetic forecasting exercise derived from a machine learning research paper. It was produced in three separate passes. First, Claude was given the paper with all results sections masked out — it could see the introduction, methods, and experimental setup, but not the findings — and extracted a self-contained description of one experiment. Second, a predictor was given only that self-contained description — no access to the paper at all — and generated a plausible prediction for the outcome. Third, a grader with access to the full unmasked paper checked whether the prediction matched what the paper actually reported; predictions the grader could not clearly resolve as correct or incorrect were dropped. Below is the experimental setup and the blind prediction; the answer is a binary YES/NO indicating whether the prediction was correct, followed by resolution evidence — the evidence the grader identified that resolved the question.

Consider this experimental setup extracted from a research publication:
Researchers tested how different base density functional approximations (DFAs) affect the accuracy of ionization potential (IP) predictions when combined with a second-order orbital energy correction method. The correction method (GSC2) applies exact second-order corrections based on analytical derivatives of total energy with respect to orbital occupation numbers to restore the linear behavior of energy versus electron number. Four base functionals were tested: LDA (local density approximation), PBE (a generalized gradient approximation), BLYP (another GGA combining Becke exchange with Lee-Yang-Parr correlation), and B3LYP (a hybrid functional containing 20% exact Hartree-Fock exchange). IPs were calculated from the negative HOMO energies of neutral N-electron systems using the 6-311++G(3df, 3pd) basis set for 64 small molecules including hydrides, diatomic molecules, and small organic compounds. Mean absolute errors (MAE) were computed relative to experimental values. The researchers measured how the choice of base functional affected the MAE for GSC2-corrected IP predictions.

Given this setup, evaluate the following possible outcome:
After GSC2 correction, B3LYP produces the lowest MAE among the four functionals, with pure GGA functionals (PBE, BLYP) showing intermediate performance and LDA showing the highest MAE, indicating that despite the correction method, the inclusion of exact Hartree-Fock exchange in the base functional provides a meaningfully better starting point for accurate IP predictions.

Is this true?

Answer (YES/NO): NO